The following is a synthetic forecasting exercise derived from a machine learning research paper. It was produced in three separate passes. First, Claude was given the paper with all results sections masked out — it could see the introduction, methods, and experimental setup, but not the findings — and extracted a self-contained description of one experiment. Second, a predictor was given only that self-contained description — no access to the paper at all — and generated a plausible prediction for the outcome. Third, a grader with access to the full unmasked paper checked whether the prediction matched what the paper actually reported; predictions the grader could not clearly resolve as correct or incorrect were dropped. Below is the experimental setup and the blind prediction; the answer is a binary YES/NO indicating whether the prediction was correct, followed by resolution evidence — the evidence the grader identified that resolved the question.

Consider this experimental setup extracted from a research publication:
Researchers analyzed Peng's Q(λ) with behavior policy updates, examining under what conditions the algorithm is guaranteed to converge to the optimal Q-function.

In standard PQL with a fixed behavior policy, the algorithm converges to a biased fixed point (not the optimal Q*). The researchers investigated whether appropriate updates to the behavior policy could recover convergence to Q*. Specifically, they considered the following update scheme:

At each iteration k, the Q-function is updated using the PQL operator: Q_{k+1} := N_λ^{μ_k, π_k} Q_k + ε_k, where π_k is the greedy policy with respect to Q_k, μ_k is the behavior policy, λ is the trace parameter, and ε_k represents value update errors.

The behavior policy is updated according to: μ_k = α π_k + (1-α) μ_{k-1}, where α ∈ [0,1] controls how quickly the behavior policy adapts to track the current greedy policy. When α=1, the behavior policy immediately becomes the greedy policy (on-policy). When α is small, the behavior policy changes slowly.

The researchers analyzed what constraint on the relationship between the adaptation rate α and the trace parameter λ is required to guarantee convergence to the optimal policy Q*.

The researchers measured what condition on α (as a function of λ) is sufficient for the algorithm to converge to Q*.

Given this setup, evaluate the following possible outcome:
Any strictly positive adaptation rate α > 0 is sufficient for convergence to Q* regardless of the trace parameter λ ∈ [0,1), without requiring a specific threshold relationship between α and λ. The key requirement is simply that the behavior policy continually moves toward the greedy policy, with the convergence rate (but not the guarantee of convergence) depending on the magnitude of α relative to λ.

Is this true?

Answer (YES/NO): NO